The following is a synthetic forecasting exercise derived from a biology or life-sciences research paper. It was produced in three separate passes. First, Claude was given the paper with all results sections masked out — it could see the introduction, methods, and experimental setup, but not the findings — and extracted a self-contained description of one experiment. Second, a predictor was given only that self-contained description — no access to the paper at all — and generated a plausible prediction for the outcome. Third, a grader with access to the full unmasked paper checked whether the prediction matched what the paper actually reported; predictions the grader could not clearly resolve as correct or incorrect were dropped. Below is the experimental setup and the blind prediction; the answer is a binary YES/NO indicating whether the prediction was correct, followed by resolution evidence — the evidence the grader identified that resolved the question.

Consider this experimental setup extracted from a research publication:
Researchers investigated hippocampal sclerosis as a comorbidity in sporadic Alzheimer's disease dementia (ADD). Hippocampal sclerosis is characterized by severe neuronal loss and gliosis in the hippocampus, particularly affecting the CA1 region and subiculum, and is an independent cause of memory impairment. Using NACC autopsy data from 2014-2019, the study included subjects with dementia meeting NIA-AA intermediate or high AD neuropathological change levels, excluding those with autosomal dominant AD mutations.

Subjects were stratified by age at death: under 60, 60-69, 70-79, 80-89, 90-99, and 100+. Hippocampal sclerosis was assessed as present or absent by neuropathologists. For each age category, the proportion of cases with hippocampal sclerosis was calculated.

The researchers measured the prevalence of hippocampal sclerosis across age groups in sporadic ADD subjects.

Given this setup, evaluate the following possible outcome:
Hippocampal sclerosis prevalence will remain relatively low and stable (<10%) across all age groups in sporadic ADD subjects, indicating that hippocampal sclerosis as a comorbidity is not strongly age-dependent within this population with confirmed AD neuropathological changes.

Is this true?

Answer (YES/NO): NO